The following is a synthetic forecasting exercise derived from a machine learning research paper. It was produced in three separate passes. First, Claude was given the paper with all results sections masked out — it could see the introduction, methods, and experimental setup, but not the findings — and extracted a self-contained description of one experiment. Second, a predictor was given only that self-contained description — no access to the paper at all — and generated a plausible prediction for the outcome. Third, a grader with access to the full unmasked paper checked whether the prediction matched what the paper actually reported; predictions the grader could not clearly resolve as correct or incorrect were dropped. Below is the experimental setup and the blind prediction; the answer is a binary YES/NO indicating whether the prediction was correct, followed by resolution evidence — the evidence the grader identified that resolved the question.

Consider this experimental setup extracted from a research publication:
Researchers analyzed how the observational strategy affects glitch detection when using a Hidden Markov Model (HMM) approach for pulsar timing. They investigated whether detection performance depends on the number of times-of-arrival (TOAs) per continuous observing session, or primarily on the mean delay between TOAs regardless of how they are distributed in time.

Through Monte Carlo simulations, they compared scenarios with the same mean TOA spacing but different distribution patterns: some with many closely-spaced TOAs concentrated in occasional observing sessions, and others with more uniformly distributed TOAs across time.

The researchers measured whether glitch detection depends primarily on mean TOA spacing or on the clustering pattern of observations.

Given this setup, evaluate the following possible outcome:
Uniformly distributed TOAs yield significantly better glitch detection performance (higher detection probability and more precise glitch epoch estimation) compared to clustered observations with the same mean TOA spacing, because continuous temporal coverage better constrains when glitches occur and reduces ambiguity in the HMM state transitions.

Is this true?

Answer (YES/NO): NO